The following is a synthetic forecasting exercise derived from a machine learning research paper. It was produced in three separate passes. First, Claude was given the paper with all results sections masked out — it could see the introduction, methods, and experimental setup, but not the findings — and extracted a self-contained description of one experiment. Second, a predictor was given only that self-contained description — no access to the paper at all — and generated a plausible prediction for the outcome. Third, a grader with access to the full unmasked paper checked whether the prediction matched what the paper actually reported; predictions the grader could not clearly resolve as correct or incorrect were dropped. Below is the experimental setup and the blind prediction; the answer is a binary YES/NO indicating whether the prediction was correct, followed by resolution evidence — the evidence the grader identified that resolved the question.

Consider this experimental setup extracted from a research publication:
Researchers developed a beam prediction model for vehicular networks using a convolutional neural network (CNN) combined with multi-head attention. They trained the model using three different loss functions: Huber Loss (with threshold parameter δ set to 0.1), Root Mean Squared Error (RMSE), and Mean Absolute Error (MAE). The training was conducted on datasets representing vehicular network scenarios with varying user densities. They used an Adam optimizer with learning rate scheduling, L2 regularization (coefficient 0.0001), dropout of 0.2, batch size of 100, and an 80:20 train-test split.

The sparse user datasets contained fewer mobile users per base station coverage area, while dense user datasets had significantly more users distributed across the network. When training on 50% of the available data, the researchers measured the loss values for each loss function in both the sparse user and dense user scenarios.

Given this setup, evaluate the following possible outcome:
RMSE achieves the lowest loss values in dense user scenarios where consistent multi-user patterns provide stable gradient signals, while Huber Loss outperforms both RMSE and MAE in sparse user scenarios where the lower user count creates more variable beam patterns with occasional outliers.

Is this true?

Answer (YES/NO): NO